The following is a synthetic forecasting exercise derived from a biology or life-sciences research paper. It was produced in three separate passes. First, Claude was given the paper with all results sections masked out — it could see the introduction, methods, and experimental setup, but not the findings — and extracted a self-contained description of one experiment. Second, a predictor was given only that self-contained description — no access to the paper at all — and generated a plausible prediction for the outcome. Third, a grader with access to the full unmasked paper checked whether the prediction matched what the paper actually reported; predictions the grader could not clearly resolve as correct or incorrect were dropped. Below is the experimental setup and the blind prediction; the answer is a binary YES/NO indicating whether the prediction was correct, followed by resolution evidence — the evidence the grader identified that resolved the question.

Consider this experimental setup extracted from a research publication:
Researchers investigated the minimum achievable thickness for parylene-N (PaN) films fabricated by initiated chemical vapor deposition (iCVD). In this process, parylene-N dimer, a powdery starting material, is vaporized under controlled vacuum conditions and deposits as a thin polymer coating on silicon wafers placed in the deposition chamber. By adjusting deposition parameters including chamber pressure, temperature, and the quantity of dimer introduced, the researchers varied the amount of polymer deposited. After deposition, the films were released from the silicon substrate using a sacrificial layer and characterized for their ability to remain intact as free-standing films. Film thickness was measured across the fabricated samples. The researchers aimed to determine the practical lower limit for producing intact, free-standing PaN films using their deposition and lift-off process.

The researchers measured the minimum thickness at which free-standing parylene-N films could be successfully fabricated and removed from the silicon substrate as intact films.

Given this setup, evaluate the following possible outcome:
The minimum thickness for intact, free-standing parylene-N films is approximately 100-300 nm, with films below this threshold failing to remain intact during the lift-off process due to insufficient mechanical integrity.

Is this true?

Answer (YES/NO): NO